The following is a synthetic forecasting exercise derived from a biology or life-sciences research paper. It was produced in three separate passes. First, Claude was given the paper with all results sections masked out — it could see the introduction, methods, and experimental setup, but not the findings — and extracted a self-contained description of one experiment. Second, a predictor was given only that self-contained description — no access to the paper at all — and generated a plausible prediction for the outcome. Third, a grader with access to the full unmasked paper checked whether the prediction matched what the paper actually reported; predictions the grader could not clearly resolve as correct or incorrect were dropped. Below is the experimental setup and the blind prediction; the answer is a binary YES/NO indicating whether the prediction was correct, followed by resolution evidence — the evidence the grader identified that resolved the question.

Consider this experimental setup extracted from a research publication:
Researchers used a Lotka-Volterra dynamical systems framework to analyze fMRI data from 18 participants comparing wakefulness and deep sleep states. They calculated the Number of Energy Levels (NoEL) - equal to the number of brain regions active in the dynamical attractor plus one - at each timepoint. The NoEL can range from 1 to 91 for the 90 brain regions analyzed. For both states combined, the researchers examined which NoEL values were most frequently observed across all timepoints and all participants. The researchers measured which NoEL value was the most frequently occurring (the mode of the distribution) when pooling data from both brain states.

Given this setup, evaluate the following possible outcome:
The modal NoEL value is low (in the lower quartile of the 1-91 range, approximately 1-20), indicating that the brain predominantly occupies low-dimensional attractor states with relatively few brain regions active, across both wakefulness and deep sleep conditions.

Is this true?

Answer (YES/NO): NO